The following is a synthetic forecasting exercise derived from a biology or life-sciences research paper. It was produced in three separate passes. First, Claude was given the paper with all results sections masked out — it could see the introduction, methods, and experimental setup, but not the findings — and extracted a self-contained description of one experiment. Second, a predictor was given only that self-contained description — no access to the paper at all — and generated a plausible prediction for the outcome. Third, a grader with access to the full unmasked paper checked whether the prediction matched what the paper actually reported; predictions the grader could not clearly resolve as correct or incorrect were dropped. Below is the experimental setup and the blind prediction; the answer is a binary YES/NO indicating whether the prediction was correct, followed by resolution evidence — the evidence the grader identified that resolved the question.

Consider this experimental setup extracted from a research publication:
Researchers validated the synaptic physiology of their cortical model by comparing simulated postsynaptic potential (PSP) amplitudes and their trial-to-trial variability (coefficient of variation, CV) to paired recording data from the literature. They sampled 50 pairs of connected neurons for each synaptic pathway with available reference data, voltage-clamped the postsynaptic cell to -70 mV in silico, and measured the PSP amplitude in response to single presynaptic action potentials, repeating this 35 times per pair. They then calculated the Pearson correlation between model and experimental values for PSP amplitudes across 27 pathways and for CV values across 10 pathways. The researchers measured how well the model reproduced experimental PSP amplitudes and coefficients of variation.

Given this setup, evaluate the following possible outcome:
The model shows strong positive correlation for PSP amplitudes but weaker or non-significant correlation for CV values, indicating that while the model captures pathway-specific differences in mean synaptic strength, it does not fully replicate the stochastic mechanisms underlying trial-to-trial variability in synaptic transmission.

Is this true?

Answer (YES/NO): YES